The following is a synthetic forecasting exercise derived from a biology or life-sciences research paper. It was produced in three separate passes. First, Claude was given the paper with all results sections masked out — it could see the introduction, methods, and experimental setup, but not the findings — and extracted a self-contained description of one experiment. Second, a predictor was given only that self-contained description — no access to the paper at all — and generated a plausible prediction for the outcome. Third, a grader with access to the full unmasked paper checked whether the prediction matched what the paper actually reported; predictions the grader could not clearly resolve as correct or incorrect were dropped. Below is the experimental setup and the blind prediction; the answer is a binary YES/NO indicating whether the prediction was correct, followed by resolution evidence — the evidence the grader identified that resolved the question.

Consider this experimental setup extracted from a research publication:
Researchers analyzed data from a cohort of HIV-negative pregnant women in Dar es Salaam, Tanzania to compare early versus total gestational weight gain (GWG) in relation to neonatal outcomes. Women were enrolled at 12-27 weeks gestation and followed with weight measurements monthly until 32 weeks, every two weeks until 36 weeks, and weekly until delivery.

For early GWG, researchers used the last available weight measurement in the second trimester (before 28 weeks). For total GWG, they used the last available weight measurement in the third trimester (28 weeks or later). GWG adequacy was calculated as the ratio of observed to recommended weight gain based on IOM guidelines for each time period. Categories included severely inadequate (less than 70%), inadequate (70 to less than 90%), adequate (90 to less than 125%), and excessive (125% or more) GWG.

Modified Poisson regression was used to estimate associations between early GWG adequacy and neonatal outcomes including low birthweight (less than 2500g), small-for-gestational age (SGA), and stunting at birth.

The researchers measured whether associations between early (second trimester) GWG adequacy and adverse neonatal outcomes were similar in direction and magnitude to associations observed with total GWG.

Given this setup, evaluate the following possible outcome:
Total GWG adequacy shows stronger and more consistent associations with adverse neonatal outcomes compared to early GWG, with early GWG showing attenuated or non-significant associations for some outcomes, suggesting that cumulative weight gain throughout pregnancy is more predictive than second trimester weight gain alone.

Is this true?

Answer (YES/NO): NO